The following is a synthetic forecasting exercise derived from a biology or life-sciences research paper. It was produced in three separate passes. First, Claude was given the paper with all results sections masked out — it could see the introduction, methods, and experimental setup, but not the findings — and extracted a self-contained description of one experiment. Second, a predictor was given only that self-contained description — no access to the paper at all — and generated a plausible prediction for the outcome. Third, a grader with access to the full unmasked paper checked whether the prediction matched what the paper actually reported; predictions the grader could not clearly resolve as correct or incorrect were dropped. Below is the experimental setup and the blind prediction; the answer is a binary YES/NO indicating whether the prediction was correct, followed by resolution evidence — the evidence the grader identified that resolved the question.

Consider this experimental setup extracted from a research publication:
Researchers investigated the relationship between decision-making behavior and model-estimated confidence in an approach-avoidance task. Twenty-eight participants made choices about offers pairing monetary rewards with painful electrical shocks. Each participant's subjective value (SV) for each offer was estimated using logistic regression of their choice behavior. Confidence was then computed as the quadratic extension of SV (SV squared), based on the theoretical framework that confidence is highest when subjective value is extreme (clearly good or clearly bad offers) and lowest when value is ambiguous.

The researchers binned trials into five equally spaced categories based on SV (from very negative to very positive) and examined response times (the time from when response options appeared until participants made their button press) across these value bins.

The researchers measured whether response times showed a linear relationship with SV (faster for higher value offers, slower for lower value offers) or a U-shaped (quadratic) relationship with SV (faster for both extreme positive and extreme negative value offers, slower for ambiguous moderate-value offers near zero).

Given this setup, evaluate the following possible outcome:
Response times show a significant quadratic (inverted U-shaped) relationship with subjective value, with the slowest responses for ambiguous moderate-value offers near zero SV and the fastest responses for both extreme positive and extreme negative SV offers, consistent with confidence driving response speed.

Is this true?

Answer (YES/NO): YES